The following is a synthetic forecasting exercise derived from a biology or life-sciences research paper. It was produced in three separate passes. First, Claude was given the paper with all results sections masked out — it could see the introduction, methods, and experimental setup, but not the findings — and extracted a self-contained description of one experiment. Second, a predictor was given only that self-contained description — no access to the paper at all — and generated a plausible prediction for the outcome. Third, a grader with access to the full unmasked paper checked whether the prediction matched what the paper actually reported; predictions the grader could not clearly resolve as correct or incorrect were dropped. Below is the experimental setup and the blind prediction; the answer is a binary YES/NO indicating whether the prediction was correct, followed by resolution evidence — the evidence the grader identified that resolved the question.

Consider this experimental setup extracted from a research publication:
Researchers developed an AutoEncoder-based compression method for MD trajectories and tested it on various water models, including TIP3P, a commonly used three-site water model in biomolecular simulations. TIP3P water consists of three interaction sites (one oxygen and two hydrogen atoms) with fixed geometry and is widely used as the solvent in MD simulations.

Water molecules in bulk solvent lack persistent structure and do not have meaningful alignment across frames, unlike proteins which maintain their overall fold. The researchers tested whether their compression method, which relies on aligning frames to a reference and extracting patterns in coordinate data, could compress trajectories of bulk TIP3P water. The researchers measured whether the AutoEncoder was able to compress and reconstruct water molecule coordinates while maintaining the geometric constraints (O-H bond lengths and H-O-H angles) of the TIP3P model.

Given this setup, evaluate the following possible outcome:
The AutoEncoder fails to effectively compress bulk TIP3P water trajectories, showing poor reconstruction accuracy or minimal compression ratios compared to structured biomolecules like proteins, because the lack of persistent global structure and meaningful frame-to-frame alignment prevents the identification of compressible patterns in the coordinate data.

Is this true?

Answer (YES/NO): YES